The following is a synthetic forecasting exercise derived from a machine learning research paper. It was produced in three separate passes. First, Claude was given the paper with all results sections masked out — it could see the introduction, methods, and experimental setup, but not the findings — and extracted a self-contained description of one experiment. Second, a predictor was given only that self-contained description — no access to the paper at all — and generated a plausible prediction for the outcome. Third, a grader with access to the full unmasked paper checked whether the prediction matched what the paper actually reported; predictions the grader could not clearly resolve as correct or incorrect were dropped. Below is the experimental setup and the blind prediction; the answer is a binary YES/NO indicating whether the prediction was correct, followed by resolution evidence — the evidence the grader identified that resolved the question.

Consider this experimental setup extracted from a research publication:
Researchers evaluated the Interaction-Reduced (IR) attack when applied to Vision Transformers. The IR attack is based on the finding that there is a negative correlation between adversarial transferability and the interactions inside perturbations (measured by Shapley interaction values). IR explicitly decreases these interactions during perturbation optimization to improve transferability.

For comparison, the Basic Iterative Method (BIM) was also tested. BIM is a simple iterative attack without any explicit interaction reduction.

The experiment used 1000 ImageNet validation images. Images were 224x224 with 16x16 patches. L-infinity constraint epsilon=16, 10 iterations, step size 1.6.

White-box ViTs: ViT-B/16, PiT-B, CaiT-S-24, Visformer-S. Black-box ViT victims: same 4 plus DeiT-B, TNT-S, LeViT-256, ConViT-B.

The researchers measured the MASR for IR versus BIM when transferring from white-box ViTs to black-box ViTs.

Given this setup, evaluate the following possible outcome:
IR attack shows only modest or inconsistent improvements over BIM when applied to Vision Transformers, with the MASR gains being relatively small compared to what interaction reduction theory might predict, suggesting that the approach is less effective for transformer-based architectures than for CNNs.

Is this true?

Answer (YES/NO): YES